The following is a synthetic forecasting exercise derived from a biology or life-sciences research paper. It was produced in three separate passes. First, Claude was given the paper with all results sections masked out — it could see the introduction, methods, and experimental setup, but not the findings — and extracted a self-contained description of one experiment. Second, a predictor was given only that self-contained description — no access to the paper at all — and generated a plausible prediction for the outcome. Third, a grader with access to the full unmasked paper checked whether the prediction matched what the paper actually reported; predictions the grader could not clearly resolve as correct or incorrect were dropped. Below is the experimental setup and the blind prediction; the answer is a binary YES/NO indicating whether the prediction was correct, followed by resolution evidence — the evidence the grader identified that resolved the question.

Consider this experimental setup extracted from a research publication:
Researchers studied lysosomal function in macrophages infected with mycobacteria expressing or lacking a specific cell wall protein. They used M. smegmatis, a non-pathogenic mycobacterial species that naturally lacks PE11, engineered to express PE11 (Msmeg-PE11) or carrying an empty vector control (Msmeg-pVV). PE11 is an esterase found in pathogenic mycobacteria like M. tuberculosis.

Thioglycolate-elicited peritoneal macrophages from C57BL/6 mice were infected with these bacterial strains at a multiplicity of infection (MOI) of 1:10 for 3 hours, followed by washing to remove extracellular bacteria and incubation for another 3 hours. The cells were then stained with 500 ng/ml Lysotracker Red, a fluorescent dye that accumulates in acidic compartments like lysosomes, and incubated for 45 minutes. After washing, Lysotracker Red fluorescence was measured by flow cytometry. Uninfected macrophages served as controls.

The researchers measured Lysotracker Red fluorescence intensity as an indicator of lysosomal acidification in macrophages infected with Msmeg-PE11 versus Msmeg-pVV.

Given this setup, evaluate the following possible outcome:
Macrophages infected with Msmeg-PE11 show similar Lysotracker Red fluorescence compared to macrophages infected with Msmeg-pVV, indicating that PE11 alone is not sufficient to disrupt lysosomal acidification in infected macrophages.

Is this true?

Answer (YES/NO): NO